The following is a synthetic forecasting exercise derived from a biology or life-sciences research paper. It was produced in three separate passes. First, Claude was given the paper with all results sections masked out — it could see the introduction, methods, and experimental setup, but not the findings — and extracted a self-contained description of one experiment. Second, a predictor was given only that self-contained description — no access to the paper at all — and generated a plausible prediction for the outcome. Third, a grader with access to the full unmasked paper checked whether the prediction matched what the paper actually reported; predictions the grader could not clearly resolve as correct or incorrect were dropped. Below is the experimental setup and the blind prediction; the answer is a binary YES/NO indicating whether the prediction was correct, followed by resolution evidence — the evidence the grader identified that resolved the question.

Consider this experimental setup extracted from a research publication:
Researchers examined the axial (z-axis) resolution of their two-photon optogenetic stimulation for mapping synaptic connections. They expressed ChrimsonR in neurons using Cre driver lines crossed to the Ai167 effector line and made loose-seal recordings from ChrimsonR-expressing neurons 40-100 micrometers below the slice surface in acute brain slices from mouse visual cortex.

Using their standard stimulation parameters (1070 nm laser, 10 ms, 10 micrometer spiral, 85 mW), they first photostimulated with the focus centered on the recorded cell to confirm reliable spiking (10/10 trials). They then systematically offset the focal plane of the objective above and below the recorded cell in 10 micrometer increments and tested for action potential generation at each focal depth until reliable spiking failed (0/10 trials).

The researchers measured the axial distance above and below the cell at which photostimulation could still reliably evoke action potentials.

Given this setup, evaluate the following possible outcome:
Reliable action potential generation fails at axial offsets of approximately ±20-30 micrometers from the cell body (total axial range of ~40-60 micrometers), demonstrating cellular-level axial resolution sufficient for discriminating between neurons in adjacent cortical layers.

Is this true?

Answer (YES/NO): YES